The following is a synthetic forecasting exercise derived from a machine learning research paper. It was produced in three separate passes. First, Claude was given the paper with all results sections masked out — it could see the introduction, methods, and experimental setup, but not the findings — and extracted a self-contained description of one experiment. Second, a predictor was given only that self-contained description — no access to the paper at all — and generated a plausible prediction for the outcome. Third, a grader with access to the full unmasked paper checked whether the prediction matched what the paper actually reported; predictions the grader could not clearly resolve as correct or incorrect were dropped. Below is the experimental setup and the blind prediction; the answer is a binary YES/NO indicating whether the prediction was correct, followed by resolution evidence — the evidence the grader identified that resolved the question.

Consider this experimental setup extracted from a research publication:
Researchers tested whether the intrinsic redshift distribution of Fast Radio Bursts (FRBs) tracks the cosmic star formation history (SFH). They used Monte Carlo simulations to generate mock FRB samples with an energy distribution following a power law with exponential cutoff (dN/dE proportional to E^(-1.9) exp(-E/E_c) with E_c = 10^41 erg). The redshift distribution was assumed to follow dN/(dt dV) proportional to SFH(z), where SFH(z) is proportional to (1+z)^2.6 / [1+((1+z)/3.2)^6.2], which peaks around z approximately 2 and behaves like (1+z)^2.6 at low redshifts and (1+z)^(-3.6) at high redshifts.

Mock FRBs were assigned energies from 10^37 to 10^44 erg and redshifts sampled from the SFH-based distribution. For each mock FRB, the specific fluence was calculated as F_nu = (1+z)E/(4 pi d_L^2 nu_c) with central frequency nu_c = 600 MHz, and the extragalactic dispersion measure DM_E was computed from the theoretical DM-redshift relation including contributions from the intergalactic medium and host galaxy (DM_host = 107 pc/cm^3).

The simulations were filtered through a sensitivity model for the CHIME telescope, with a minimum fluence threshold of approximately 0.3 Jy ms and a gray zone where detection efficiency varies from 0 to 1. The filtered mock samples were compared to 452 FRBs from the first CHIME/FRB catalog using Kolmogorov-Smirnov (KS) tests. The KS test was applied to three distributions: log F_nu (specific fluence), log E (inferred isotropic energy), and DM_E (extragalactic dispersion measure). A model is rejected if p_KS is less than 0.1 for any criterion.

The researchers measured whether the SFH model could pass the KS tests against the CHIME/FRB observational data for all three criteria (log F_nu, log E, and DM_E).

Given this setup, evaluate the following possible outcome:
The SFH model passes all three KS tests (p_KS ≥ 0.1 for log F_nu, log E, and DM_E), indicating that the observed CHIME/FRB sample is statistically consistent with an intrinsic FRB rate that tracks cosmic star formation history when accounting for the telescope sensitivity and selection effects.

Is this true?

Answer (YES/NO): NO